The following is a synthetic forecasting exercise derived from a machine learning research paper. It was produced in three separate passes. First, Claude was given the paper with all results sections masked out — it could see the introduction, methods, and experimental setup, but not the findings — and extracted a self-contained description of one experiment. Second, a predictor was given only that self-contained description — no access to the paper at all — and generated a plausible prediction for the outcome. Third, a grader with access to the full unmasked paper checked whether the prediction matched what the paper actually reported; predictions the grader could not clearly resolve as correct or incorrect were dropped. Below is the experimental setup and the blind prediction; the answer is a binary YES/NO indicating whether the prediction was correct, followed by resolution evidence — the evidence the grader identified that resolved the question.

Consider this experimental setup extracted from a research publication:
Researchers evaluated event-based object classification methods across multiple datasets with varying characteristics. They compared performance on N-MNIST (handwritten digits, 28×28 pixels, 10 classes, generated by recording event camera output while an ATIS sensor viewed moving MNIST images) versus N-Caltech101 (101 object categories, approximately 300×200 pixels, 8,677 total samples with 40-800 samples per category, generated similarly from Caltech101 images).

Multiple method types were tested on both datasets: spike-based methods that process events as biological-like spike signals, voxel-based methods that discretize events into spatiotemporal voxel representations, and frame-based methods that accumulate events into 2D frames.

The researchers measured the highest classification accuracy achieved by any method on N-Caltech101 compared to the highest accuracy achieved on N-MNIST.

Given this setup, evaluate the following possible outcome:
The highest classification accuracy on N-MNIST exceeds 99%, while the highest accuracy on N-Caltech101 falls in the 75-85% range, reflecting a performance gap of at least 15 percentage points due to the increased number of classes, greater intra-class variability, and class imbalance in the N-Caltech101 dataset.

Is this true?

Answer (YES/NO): YES